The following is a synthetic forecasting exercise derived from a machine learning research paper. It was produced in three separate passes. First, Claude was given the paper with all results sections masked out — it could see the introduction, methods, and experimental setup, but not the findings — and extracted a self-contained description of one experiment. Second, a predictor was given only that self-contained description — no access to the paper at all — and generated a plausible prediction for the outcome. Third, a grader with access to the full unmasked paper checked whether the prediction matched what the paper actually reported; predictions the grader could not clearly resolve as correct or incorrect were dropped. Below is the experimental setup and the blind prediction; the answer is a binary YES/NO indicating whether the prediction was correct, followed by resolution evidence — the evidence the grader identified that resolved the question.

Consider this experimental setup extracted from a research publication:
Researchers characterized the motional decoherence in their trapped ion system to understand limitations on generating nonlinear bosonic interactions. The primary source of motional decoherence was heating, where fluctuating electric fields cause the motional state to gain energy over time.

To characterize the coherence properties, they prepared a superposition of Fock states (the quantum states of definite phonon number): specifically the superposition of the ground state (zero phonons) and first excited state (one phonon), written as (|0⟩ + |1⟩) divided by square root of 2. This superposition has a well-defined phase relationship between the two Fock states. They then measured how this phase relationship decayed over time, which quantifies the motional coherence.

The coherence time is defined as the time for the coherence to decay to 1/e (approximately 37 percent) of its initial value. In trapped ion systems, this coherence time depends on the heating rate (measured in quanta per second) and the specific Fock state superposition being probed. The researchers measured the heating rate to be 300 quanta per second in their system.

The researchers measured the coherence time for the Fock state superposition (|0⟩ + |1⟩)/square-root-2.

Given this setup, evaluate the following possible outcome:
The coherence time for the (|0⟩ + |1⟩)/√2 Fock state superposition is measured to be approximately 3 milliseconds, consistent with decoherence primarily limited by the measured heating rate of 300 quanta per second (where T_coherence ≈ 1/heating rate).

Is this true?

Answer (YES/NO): YES